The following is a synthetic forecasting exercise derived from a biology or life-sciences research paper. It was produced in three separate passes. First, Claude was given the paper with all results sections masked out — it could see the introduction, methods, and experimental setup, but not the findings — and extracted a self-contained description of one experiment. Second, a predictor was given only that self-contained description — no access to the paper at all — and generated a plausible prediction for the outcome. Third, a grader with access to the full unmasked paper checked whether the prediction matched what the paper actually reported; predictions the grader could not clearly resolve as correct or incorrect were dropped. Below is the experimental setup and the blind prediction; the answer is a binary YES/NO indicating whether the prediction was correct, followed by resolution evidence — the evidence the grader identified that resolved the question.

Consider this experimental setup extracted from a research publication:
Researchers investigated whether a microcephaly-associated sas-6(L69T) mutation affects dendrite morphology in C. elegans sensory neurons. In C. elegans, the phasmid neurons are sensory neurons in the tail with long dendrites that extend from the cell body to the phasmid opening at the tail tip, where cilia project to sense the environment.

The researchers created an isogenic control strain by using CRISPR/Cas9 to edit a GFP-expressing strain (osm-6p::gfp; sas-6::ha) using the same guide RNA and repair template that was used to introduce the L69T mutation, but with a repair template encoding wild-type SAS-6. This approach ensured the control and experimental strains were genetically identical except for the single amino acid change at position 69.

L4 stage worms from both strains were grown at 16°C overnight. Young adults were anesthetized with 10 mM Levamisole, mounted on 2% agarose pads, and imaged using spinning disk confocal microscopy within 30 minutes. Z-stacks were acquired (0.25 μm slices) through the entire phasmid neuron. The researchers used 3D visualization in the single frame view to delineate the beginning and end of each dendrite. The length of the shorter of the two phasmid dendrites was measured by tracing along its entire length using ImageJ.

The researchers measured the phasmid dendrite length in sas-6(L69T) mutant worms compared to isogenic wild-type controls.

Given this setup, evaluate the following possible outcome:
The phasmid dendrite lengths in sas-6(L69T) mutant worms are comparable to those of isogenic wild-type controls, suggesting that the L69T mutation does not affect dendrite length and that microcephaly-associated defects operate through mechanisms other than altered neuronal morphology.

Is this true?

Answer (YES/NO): NO